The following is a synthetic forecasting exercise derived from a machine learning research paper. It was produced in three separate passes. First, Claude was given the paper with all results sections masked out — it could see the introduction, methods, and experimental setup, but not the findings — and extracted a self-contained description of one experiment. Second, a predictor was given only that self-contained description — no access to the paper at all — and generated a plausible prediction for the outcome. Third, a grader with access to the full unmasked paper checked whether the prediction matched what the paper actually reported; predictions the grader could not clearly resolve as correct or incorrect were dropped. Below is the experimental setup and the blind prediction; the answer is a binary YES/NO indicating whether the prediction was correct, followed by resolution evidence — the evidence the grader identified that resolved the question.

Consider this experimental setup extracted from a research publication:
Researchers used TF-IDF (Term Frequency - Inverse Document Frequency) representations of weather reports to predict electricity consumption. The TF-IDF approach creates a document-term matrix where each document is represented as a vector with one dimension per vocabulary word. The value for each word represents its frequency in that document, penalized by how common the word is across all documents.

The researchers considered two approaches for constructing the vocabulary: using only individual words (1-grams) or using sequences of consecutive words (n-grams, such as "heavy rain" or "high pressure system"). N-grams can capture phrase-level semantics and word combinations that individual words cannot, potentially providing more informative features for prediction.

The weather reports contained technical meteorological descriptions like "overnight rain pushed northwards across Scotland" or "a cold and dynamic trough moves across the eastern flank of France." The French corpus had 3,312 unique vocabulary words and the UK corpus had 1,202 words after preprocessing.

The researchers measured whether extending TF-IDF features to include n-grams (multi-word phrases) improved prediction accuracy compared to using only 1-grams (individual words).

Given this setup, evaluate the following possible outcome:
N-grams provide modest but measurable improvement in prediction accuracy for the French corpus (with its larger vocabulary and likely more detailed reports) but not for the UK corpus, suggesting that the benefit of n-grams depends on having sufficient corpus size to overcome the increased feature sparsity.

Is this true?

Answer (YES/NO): NO